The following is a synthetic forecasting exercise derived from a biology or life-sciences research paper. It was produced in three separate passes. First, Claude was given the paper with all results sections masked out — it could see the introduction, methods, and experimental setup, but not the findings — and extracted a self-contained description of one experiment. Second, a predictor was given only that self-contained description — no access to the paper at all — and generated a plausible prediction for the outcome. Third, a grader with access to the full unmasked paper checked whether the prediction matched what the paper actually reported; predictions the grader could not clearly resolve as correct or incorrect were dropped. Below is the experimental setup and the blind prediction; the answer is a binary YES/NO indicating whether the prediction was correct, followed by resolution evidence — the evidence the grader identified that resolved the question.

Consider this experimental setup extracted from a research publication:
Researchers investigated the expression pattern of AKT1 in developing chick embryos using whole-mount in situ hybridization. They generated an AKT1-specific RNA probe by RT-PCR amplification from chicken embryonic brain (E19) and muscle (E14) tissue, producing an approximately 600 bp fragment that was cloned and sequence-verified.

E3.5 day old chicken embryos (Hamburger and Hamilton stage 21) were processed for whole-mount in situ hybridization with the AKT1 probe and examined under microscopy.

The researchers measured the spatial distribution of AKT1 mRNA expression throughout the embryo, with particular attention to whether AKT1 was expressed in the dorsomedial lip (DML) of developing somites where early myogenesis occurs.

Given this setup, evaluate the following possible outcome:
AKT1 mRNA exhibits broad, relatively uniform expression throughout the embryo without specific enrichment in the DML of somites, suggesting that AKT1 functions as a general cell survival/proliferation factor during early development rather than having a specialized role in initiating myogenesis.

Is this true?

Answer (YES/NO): NO